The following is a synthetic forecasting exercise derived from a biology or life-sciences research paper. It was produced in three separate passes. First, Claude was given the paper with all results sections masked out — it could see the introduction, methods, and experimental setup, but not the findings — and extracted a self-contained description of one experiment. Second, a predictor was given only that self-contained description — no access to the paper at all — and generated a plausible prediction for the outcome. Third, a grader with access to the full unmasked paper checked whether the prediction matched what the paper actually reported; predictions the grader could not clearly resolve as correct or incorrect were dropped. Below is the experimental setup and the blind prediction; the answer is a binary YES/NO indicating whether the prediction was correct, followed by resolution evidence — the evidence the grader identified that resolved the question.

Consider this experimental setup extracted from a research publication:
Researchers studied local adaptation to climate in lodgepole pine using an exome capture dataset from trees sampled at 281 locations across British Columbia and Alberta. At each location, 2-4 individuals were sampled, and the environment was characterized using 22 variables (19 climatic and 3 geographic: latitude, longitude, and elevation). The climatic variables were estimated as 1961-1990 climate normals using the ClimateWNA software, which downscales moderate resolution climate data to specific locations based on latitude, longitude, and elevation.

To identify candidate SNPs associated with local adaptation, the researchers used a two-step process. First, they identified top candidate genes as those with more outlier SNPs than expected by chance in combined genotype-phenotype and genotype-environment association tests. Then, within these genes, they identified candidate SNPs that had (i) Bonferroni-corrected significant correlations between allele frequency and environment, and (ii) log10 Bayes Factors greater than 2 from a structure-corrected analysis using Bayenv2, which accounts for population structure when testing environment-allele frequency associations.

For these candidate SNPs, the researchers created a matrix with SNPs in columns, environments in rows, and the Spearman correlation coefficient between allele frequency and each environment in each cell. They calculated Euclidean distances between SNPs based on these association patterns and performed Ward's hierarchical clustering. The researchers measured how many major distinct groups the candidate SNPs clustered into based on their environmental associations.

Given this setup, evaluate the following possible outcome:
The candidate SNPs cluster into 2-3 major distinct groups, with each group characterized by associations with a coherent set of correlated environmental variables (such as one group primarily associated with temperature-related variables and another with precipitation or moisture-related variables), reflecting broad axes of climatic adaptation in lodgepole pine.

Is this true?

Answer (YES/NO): NO